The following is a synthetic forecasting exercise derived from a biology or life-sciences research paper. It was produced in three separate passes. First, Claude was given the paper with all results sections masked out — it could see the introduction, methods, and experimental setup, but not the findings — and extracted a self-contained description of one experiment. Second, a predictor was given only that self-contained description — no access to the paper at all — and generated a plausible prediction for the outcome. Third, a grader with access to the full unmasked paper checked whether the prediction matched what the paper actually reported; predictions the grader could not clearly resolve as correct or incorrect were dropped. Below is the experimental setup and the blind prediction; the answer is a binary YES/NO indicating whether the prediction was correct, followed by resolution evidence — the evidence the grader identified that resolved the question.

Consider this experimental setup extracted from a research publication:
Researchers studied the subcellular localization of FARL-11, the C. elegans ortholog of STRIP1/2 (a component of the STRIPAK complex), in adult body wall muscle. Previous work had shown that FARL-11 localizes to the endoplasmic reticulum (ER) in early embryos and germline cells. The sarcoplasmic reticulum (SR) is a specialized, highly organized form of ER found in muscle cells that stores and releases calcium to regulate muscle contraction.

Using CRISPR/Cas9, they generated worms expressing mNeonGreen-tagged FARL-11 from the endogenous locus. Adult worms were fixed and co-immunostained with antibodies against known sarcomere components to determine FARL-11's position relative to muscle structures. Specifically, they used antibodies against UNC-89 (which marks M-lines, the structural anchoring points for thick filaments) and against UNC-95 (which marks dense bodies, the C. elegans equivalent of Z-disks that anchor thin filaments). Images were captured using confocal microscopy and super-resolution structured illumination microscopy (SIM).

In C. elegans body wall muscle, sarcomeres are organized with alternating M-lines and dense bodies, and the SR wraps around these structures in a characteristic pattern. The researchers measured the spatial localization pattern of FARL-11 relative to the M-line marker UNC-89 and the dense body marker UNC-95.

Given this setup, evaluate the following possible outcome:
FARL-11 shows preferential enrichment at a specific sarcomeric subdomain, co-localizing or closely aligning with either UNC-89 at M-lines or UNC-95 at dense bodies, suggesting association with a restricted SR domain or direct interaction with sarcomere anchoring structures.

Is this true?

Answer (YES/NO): NO